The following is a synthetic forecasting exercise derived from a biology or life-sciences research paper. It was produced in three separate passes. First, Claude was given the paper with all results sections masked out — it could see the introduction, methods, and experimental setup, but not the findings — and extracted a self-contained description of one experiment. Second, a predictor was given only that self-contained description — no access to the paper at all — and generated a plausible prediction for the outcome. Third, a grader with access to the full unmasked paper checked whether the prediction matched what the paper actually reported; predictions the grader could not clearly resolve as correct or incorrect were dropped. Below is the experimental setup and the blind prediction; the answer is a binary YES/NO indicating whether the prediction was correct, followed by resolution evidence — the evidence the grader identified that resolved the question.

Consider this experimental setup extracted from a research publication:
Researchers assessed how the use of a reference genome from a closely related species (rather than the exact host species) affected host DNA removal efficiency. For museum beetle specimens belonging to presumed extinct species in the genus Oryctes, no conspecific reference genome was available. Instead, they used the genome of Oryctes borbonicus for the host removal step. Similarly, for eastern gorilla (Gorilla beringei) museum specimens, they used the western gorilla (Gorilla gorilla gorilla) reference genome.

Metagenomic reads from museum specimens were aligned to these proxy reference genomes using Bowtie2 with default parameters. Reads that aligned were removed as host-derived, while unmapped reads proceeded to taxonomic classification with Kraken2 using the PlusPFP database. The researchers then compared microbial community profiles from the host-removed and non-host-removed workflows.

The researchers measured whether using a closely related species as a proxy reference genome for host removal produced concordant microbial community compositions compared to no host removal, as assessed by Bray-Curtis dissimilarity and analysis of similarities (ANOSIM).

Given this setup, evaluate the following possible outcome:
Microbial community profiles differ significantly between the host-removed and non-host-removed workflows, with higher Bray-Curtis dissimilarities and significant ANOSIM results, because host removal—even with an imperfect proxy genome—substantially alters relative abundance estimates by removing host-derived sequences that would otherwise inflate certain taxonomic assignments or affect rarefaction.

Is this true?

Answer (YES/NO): NO